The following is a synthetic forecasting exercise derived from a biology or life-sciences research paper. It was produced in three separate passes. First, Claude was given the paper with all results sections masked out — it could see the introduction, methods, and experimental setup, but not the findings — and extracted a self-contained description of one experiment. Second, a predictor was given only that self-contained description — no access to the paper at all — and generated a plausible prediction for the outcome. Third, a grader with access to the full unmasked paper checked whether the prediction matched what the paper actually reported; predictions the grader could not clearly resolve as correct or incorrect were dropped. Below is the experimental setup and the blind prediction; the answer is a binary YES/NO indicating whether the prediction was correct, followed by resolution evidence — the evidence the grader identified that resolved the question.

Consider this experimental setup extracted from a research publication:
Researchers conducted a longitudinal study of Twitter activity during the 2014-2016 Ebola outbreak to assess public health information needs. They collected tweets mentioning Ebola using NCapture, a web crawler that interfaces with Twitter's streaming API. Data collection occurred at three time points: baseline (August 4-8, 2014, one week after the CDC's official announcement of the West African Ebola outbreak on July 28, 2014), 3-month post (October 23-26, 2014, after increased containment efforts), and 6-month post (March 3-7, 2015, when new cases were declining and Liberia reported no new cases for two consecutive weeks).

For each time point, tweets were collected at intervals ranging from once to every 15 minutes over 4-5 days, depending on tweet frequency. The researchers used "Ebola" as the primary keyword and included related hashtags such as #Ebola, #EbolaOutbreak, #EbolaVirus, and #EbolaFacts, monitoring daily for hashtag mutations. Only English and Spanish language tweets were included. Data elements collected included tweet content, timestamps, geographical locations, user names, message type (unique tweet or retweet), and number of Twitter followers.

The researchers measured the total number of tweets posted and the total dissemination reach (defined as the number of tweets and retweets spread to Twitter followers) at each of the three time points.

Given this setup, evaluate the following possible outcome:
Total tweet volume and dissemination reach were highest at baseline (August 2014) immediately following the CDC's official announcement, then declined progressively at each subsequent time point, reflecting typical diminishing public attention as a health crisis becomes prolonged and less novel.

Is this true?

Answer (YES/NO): NO